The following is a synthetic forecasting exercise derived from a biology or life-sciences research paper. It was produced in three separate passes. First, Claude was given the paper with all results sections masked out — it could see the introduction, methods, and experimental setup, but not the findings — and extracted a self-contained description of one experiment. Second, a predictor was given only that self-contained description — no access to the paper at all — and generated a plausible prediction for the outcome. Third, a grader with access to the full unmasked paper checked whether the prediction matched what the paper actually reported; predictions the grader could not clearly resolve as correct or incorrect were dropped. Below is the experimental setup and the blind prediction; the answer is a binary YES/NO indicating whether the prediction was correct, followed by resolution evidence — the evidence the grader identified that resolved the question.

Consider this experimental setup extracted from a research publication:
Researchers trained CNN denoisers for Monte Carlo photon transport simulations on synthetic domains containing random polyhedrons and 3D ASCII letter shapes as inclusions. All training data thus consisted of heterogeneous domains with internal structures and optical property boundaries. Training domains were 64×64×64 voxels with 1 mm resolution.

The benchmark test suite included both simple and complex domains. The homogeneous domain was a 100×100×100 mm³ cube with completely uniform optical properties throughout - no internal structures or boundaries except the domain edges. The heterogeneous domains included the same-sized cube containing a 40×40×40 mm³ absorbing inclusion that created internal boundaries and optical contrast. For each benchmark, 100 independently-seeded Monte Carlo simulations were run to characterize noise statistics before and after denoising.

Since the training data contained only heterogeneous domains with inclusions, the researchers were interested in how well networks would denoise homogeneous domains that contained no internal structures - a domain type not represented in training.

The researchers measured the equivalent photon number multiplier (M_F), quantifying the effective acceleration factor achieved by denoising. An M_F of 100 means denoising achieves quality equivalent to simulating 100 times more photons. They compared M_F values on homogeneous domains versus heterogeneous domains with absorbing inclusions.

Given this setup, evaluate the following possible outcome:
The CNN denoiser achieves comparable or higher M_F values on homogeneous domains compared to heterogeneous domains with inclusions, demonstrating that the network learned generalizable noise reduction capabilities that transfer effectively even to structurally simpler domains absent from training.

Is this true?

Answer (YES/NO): YES